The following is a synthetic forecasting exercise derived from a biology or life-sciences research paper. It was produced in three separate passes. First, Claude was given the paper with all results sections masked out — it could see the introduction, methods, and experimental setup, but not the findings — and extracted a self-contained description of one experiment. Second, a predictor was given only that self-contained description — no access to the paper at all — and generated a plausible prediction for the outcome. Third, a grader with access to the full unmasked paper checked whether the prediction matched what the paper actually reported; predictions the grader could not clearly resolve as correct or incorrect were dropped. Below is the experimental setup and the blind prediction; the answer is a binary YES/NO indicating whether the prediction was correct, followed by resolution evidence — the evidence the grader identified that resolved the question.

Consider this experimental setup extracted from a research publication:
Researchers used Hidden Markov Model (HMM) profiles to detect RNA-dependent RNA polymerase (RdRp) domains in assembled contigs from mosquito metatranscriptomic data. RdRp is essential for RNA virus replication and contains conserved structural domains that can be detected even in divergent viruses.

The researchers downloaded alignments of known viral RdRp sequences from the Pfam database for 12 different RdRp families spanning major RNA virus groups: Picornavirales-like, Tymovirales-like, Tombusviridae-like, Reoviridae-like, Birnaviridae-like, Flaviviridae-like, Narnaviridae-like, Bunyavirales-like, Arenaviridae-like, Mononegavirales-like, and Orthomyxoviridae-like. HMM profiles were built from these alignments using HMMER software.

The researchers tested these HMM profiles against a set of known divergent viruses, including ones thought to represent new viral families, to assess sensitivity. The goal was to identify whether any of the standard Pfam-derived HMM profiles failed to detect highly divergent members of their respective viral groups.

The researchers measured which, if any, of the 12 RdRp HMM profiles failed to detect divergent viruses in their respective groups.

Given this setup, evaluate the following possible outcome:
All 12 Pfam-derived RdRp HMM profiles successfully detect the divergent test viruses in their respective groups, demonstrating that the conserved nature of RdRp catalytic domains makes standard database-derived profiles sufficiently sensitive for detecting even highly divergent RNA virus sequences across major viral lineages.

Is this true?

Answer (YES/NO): NO